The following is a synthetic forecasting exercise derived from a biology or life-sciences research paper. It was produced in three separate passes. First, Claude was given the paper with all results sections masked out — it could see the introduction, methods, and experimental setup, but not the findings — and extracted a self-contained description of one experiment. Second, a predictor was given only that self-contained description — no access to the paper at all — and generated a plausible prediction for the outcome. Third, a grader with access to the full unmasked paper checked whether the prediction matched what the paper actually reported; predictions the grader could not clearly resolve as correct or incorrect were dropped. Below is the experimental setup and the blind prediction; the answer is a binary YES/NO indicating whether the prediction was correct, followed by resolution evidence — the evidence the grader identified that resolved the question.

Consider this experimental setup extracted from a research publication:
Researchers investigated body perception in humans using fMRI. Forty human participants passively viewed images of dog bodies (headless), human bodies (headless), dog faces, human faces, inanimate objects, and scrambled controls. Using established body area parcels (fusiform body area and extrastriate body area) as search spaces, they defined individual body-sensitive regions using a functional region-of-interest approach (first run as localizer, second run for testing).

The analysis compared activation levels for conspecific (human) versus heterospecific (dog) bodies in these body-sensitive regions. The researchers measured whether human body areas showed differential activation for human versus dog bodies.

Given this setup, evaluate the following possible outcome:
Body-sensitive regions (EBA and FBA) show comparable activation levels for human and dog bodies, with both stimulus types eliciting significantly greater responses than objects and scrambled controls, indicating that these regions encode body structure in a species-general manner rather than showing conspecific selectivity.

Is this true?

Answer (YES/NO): NO